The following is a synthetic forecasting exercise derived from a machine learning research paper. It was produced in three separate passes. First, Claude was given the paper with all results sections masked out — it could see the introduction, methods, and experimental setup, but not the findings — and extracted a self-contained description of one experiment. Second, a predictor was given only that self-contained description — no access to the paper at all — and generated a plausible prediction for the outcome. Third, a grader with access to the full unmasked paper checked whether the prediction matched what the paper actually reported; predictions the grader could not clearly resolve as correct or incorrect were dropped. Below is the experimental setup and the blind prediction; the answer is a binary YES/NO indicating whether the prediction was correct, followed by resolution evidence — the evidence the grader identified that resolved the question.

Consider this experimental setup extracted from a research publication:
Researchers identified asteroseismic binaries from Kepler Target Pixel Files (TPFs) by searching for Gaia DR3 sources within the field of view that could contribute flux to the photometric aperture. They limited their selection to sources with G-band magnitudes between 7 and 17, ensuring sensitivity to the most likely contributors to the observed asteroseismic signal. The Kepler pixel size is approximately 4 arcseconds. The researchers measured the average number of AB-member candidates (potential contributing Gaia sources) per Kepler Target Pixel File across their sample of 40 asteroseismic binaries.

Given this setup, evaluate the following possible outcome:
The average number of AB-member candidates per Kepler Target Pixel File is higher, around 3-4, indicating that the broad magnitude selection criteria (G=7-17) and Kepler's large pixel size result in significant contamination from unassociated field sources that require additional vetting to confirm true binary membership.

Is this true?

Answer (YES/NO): NO